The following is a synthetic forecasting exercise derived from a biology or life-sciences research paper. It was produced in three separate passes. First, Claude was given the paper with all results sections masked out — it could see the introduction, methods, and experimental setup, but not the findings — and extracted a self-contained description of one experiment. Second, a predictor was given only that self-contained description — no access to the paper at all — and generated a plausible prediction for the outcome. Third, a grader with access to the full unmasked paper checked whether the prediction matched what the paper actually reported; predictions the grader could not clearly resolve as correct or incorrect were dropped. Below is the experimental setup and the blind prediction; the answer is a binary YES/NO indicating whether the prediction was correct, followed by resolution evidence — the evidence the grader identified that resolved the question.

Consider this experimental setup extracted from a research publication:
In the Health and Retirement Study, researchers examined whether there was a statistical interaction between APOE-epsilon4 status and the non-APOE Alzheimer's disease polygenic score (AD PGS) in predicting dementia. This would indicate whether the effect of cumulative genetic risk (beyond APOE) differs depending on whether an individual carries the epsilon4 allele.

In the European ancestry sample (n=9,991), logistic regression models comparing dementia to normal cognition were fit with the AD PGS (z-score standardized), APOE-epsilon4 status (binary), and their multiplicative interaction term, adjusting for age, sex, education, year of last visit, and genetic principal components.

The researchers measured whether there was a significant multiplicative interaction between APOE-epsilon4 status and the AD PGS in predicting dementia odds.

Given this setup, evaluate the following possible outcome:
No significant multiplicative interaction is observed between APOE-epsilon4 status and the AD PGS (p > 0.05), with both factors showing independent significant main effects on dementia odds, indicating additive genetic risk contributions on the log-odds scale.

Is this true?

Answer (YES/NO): YES